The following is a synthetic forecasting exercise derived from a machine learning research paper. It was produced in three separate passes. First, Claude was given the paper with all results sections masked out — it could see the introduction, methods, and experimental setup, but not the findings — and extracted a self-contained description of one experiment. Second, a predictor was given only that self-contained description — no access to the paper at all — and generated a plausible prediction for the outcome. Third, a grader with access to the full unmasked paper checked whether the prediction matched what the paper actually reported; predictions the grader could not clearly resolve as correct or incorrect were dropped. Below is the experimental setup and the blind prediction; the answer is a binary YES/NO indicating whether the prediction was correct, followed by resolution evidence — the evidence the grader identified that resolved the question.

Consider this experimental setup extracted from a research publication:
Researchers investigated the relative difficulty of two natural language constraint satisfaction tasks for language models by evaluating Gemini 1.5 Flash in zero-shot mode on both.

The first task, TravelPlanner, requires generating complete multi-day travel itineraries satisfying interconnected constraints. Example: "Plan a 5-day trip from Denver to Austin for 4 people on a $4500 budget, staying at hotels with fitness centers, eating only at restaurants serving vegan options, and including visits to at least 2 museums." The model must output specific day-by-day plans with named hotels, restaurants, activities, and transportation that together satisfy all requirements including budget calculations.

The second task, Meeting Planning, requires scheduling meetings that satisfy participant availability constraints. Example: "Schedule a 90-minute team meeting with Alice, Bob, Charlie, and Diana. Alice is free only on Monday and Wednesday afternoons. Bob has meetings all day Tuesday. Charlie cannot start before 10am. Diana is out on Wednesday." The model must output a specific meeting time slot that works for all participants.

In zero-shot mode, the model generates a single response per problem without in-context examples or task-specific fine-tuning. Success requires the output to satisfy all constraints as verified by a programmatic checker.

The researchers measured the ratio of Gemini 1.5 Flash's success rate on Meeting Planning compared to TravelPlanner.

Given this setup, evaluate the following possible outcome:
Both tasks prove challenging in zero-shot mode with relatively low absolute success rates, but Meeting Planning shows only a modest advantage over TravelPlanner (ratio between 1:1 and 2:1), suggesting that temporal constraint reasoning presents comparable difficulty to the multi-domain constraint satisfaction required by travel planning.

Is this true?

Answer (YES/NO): NO